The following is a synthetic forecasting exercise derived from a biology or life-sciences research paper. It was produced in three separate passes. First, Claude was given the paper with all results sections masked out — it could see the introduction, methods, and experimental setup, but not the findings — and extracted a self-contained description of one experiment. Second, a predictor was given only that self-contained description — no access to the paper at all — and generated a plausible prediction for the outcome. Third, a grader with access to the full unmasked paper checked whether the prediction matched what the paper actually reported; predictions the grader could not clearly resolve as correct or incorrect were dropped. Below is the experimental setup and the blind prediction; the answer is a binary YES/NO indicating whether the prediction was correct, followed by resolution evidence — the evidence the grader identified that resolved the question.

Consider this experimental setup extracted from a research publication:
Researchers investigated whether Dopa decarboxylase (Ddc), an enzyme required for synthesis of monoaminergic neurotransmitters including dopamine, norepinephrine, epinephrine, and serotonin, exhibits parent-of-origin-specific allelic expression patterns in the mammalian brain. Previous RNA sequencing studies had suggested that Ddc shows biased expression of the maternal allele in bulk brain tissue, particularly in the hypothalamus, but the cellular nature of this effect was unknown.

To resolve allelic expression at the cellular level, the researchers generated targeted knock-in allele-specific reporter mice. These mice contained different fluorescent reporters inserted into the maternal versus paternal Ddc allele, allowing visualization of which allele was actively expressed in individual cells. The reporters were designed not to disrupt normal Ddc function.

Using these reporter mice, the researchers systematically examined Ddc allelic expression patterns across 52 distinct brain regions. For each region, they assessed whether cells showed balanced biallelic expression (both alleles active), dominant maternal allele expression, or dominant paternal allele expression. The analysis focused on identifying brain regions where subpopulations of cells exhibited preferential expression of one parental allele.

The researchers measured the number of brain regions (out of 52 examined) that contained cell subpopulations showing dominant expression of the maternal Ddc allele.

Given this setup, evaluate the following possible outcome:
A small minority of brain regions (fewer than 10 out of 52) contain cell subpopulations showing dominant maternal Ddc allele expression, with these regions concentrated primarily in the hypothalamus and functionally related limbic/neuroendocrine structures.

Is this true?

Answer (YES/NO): NO